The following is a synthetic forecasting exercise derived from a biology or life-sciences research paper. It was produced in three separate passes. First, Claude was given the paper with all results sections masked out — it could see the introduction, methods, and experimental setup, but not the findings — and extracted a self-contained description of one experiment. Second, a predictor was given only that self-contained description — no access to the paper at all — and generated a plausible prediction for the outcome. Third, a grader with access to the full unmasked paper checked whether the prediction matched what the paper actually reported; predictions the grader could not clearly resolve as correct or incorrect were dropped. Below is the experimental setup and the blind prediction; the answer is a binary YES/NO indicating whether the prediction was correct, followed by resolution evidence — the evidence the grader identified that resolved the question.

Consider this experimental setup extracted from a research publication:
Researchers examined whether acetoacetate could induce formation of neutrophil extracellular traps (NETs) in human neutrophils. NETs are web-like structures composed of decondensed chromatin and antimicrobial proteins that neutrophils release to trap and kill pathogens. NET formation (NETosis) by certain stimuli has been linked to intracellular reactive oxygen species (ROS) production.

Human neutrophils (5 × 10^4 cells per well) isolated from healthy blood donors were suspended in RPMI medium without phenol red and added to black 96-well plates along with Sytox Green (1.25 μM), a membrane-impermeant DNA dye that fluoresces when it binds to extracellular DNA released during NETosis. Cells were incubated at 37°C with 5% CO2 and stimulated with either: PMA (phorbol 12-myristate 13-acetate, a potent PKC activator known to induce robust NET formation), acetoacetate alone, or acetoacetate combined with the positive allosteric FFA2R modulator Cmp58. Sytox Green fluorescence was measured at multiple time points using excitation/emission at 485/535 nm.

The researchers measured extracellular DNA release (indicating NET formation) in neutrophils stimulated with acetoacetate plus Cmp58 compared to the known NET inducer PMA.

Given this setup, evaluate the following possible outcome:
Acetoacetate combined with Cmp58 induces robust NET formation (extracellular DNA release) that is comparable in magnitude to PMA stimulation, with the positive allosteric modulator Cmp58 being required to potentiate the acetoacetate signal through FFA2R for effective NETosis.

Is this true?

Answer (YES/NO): NO